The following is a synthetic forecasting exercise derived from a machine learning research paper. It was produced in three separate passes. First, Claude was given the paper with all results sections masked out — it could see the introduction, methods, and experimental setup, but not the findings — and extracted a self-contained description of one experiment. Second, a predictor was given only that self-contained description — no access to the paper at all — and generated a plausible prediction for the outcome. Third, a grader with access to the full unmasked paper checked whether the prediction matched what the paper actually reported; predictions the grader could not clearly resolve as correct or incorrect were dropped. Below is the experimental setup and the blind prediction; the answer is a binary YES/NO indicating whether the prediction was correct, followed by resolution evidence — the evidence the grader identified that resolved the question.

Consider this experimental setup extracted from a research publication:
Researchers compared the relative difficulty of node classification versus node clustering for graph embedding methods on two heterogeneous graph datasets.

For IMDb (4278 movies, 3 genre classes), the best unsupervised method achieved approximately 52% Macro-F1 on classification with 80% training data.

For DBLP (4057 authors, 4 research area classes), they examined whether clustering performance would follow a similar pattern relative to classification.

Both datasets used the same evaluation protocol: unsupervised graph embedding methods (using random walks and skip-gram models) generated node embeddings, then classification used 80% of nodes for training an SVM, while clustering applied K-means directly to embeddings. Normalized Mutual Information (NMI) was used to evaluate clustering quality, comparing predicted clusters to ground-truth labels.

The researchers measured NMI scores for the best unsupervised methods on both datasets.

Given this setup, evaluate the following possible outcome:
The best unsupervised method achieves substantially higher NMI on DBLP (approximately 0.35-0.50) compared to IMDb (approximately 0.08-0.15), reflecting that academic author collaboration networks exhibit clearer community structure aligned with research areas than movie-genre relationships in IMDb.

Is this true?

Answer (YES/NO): NO